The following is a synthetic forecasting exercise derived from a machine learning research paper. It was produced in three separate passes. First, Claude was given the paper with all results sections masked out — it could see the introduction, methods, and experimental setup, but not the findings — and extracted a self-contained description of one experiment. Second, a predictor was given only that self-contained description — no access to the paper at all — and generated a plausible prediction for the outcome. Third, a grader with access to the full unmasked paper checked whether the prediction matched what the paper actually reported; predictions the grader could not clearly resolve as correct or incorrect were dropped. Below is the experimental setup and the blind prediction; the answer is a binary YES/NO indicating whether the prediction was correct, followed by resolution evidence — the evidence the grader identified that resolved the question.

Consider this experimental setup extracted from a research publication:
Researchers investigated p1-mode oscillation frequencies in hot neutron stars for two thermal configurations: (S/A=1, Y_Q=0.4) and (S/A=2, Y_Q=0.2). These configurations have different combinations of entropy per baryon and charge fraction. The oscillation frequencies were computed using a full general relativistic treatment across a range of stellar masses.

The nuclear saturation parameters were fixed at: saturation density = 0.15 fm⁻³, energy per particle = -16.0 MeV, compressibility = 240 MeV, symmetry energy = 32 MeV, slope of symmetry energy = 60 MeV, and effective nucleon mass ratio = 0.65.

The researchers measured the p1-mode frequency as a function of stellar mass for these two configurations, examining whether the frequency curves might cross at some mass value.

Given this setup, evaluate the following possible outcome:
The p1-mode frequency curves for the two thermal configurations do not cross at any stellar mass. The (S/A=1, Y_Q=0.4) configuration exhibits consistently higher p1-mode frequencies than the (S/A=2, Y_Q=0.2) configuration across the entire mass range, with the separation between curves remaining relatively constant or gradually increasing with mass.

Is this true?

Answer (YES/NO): NO